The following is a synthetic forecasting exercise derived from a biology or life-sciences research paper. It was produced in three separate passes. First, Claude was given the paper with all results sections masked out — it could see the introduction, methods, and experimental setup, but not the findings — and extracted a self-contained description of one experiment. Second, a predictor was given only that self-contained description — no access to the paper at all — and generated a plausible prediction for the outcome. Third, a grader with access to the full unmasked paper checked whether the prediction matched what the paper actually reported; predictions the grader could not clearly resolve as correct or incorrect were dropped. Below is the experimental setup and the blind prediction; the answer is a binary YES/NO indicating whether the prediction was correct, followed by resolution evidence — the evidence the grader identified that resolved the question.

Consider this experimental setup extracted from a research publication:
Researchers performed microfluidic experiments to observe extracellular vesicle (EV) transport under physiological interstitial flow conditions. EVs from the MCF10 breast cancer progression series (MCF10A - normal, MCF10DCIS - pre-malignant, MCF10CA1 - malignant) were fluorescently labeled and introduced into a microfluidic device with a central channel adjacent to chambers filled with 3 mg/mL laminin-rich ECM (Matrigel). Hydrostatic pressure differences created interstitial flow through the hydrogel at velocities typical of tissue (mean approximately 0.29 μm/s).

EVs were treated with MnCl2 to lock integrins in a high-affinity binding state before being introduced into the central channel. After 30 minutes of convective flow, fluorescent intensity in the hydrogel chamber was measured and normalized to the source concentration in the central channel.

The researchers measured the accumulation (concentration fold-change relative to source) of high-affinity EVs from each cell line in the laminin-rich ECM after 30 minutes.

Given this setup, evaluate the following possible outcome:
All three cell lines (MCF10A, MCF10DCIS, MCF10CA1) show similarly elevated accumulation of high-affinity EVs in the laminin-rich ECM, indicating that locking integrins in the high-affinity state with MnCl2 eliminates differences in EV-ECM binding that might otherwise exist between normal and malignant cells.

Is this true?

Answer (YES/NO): NO